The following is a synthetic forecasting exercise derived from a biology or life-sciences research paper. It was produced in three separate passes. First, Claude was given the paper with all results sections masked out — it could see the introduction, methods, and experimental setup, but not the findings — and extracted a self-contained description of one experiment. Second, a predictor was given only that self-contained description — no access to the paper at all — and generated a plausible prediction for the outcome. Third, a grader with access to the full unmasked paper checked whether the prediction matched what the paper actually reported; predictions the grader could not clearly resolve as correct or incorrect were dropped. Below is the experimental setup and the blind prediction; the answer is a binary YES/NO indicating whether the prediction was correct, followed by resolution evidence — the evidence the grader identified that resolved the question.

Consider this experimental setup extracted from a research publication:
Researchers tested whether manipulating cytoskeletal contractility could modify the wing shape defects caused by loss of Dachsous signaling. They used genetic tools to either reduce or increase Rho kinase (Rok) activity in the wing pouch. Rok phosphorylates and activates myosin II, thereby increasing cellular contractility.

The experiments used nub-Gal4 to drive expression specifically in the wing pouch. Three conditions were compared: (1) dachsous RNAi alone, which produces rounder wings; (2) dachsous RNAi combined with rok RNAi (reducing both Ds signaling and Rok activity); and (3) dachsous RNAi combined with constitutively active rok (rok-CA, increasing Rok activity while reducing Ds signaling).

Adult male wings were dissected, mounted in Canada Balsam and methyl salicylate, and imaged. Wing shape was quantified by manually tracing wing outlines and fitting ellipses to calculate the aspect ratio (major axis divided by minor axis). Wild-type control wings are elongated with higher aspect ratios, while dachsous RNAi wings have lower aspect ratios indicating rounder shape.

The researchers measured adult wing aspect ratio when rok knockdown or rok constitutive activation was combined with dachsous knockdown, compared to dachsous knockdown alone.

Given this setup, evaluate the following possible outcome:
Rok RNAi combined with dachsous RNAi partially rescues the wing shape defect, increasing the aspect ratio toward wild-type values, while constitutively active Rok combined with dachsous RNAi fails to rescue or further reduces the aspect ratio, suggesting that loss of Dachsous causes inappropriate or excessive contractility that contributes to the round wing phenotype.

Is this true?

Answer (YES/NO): NO